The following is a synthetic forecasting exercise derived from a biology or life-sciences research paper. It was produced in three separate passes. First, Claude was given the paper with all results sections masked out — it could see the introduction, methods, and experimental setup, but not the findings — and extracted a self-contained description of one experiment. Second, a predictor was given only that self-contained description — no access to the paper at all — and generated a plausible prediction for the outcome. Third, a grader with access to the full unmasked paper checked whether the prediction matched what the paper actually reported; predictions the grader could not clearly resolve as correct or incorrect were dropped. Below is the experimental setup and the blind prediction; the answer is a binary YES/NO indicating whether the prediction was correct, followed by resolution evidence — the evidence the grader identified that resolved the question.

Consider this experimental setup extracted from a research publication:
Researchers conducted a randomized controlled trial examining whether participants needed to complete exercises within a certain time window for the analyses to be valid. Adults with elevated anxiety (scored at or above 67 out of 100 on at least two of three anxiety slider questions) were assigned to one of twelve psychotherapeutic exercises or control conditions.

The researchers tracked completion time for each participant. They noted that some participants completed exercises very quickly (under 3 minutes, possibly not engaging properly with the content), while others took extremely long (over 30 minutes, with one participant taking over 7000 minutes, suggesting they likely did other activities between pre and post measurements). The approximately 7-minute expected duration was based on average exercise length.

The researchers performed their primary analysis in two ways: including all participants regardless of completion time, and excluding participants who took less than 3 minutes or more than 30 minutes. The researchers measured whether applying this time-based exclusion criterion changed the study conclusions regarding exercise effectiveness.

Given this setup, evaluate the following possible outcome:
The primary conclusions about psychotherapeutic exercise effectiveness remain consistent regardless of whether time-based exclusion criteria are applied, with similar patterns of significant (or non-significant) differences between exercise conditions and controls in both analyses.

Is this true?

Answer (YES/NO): YES